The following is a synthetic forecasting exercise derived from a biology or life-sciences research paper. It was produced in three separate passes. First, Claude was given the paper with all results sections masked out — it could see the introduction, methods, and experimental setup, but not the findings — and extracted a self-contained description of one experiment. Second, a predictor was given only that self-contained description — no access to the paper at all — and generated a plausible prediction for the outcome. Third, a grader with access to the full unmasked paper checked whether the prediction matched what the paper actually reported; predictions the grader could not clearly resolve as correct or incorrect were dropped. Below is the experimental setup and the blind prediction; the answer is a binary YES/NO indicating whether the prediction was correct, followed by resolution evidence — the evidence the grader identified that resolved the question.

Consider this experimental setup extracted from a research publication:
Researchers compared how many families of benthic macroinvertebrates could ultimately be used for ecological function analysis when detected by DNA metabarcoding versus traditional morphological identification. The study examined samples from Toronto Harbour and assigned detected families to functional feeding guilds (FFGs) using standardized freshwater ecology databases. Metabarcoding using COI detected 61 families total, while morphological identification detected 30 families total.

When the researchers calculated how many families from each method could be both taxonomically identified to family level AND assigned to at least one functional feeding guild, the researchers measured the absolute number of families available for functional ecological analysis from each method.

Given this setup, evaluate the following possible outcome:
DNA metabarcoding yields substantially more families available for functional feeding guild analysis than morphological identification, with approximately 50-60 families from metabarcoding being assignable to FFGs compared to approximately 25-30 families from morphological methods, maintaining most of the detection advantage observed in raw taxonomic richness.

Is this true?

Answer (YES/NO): NO